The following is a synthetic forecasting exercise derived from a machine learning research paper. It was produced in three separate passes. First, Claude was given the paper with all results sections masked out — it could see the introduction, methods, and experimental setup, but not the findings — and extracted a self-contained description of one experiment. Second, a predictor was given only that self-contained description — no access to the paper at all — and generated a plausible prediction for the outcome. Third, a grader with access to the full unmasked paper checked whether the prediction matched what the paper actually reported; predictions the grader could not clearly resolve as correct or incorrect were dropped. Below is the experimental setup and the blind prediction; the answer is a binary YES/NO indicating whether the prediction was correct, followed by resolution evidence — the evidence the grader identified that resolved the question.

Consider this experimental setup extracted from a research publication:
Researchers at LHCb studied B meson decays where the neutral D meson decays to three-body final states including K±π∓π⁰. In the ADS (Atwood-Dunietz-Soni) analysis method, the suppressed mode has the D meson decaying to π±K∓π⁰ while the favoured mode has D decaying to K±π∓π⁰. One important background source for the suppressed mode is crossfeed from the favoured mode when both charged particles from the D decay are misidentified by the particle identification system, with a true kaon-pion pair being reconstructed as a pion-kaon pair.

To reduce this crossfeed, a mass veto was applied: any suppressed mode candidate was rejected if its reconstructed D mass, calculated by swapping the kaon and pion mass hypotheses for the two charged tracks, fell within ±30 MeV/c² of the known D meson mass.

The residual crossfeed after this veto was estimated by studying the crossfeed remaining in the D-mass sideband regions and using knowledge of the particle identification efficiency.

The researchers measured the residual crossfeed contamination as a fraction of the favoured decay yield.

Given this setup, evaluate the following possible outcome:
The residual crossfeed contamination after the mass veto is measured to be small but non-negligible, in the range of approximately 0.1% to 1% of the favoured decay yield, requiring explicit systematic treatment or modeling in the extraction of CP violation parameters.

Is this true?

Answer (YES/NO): NO